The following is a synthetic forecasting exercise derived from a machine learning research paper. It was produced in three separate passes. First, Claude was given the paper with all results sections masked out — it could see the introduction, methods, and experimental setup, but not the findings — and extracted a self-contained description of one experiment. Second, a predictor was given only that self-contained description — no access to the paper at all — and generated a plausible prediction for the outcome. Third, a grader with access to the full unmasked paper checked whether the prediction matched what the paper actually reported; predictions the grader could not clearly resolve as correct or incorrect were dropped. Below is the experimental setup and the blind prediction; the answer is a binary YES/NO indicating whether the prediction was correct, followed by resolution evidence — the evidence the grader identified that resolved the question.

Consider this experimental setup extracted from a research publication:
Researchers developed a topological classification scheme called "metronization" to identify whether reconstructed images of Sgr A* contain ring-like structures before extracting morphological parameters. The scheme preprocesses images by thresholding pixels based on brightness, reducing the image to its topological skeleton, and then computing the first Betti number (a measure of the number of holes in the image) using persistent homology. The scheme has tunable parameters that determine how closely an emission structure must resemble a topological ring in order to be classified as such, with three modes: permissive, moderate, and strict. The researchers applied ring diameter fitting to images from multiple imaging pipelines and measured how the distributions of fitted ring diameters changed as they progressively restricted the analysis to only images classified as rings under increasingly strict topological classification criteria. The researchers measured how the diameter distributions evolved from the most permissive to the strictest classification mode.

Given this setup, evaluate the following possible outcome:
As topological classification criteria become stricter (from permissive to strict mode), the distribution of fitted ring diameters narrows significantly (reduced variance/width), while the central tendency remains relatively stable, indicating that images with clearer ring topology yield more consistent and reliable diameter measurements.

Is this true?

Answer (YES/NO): YES